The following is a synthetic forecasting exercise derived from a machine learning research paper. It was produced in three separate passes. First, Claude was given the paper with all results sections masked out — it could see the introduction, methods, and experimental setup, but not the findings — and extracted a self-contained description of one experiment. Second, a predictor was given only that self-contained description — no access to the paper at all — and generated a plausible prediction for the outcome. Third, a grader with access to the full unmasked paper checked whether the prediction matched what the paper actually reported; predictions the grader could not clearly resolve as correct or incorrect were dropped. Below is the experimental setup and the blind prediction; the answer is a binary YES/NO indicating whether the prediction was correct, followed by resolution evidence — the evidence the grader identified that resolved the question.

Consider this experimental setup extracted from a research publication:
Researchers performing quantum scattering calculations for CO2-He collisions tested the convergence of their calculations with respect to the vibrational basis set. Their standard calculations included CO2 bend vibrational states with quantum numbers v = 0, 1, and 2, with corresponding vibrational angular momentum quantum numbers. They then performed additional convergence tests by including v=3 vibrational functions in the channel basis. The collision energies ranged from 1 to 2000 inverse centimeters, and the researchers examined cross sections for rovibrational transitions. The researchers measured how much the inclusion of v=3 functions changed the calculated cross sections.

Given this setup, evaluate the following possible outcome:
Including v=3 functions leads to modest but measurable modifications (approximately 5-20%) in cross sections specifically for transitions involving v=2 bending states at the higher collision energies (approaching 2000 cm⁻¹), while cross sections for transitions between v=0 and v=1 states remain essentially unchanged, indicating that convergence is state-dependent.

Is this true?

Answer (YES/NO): NO